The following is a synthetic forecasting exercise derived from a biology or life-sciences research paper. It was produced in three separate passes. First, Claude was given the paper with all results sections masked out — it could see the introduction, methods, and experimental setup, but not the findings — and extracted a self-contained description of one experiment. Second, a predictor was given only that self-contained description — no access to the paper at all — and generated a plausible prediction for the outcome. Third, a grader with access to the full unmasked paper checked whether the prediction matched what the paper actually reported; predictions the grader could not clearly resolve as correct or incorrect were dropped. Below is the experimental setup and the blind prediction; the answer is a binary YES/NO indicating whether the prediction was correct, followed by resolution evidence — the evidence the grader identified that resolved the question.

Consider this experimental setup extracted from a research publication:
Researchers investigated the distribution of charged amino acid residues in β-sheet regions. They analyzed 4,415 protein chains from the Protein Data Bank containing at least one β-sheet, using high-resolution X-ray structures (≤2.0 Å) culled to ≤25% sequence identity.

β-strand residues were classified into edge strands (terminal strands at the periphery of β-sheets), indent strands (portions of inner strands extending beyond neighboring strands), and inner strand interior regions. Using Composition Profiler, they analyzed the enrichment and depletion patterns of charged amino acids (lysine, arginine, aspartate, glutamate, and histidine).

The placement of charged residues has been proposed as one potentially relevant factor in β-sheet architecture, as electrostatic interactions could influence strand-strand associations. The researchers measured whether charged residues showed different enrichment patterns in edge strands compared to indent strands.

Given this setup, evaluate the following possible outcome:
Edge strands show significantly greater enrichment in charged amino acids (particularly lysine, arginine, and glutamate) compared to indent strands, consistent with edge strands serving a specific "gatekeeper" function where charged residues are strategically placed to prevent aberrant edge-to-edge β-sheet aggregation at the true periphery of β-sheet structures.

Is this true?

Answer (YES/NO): NO